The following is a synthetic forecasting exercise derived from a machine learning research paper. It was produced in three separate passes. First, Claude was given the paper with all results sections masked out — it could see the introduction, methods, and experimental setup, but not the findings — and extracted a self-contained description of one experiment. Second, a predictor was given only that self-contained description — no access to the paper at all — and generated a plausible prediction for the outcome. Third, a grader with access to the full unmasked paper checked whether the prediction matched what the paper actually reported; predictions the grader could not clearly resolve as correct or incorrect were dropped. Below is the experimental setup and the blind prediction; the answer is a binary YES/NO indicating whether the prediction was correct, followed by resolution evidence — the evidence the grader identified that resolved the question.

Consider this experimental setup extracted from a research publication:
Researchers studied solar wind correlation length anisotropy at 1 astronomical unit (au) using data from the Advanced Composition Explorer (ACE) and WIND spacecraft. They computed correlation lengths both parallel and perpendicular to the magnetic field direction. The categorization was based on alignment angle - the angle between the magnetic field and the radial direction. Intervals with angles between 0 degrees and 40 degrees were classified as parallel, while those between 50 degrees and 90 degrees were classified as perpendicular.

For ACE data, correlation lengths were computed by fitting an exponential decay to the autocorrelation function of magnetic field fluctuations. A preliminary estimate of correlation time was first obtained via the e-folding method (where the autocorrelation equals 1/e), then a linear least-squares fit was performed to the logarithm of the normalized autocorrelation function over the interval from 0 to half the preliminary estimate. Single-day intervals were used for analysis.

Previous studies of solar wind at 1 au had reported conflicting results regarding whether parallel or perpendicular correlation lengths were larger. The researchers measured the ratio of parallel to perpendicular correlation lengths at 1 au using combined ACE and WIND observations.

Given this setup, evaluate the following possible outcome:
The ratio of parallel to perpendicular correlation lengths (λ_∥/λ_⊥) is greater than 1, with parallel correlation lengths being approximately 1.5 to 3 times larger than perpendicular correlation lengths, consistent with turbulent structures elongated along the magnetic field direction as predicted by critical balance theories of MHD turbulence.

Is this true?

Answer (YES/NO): NO